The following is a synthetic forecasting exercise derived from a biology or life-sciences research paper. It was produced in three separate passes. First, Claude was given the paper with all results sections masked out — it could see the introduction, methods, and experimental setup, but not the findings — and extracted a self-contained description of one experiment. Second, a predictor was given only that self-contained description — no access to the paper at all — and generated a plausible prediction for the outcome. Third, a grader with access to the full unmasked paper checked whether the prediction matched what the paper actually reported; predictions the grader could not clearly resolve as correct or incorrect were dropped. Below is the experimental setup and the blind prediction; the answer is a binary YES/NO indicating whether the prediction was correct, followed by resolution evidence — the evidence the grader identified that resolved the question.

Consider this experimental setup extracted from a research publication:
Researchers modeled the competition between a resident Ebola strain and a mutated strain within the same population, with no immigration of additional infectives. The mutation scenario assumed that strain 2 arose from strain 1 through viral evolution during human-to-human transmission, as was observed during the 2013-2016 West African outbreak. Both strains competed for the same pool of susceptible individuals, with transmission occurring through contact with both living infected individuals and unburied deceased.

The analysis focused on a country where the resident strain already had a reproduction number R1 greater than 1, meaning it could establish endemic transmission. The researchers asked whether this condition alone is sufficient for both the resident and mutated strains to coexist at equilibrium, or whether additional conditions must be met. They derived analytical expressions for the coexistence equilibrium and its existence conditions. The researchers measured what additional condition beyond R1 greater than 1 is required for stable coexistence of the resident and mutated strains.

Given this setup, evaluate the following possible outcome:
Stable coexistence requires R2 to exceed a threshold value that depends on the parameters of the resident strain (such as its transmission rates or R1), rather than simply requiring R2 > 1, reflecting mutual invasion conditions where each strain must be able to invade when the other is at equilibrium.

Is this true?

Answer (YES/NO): NO